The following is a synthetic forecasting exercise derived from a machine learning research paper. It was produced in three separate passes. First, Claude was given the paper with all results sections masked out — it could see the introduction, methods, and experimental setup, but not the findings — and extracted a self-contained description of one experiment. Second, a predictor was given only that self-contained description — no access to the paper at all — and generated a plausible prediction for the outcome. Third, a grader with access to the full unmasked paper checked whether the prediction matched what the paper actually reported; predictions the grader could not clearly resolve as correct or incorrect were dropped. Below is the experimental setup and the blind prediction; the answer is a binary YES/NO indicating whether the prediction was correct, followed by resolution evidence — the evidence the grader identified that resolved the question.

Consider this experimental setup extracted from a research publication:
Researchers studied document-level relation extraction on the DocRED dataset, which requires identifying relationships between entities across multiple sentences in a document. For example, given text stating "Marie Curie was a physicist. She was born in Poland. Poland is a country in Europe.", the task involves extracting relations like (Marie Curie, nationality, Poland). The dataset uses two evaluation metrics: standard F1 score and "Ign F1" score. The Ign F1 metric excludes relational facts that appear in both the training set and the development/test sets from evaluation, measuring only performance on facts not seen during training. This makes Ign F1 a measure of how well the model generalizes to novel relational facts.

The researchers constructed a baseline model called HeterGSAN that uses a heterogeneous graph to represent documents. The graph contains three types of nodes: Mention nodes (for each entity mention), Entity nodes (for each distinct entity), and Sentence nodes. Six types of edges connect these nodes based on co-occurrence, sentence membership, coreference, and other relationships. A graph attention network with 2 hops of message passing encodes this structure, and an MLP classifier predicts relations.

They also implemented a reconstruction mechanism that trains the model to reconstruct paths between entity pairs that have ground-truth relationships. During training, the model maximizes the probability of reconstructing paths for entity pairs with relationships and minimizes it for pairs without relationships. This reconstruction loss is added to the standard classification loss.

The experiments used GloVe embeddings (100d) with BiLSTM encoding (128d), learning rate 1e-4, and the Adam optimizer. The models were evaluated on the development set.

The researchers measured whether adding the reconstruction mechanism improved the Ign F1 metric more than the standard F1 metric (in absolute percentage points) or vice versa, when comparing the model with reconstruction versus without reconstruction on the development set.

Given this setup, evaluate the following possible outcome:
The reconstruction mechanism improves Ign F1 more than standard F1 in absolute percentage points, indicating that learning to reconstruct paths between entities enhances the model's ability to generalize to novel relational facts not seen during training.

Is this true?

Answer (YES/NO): YES